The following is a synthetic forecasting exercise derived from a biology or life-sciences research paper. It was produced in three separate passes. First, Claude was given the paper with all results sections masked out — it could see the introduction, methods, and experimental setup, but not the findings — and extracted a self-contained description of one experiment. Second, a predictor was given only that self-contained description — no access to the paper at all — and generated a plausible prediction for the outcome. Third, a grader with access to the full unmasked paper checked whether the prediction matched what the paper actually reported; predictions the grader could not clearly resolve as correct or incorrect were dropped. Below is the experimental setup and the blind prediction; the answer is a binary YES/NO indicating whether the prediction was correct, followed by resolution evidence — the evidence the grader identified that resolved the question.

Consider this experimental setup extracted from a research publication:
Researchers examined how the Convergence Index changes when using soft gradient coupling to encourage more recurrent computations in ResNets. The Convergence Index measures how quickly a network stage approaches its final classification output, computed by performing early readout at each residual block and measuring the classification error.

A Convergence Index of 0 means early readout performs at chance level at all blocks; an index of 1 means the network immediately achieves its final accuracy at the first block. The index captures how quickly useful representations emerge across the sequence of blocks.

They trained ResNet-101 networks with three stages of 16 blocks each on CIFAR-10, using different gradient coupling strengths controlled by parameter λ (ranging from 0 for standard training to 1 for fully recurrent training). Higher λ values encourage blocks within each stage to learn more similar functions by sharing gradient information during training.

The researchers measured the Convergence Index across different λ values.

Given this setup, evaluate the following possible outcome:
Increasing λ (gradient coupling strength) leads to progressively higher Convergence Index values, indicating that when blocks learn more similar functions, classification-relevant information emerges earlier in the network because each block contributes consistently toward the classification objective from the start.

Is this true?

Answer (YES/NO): YES